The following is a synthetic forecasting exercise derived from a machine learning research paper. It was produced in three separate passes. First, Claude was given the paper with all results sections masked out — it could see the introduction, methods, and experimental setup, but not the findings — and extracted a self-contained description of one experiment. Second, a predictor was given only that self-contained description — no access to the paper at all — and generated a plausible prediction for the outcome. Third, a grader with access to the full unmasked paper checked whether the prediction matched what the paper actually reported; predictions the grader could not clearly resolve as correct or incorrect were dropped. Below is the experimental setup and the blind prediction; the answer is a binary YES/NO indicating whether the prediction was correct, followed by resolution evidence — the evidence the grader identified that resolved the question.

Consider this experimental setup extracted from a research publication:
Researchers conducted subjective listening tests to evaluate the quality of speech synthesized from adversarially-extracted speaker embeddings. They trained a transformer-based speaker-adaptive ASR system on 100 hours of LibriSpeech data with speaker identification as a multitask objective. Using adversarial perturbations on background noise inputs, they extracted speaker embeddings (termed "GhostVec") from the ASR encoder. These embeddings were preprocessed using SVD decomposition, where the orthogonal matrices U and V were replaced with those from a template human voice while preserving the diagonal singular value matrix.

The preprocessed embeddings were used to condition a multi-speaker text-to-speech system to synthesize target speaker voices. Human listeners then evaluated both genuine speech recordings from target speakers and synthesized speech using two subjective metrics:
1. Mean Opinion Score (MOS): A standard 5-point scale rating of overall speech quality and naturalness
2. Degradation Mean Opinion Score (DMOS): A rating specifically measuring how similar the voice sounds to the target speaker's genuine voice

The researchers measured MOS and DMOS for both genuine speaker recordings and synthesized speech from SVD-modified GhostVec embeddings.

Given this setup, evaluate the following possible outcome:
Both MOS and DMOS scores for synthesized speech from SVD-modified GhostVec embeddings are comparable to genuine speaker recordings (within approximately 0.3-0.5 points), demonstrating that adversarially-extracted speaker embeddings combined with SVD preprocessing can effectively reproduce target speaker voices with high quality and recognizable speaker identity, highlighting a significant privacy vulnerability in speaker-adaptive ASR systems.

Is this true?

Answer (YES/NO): NO